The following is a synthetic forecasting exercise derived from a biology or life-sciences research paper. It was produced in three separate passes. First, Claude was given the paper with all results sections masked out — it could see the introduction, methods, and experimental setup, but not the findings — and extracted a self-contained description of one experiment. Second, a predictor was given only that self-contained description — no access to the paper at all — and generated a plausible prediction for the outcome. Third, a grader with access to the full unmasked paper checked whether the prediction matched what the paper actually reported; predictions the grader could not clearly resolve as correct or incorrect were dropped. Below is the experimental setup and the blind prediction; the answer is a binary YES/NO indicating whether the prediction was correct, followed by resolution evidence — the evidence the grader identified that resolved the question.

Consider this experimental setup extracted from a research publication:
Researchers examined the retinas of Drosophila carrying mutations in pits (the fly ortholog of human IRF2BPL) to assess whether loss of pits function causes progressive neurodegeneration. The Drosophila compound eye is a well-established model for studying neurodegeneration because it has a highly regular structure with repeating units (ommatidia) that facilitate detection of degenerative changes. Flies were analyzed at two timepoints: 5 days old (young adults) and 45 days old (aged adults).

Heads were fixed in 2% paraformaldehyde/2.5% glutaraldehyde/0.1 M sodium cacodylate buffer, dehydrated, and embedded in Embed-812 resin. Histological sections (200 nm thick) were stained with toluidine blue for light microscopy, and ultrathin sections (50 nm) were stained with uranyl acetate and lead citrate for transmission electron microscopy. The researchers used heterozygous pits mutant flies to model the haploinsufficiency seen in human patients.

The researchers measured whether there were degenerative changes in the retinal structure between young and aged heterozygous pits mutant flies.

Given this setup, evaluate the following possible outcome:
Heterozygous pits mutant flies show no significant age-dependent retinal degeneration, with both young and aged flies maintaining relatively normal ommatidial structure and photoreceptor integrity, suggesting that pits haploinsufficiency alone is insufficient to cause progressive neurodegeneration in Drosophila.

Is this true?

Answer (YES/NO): NO